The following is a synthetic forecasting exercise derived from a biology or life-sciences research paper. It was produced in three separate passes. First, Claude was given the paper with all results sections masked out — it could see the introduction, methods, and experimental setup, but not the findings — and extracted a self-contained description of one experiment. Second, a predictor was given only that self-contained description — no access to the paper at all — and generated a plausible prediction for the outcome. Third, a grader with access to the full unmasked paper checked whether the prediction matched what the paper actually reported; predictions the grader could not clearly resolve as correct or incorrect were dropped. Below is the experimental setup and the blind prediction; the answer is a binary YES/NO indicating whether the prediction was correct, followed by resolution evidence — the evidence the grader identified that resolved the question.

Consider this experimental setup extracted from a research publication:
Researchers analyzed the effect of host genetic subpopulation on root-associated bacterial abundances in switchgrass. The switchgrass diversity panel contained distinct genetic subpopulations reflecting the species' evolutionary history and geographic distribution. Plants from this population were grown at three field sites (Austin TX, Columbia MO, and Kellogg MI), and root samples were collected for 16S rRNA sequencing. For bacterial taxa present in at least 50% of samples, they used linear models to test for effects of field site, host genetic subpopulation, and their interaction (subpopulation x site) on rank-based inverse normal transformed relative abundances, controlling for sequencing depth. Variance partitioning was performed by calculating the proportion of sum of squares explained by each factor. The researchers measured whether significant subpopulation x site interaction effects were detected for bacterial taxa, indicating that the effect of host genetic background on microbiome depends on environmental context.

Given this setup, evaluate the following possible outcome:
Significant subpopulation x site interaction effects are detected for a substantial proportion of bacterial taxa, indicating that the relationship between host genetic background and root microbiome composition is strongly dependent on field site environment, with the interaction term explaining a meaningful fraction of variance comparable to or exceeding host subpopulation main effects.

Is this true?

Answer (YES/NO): YES